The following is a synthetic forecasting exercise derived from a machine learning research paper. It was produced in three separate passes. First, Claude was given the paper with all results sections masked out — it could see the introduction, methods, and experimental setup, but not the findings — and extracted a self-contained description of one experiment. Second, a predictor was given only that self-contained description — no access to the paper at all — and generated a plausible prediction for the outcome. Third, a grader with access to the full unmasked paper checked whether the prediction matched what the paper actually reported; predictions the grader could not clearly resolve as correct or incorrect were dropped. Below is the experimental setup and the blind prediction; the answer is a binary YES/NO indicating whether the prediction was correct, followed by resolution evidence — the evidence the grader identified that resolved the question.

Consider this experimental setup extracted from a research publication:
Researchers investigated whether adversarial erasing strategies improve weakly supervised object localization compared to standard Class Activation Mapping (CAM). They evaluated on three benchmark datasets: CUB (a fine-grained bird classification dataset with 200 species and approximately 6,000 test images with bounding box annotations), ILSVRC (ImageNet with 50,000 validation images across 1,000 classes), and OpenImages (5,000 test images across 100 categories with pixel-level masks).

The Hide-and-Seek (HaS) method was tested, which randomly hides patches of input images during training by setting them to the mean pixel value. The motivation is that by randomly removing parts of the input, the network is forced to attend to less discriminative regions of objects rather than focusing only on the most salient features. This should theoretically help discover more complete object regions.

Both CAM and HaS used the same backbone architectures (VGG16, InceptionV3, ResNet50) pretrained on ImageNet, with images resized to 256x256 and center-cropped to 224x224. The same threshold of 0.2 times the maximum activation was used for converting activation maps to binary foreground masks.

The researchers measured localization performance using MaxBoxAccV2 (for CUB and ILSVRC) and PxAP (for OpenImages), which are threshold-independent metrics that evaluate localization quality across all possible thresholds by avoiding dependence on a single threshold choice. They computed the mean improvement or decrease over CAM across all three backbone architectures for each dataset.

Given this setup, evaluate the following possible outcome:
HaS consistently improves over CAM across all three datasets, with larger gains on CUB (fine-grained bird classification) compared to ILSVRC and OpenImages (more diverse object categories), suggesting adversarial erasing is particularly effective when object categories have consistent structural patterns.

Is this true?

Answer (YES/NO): NO